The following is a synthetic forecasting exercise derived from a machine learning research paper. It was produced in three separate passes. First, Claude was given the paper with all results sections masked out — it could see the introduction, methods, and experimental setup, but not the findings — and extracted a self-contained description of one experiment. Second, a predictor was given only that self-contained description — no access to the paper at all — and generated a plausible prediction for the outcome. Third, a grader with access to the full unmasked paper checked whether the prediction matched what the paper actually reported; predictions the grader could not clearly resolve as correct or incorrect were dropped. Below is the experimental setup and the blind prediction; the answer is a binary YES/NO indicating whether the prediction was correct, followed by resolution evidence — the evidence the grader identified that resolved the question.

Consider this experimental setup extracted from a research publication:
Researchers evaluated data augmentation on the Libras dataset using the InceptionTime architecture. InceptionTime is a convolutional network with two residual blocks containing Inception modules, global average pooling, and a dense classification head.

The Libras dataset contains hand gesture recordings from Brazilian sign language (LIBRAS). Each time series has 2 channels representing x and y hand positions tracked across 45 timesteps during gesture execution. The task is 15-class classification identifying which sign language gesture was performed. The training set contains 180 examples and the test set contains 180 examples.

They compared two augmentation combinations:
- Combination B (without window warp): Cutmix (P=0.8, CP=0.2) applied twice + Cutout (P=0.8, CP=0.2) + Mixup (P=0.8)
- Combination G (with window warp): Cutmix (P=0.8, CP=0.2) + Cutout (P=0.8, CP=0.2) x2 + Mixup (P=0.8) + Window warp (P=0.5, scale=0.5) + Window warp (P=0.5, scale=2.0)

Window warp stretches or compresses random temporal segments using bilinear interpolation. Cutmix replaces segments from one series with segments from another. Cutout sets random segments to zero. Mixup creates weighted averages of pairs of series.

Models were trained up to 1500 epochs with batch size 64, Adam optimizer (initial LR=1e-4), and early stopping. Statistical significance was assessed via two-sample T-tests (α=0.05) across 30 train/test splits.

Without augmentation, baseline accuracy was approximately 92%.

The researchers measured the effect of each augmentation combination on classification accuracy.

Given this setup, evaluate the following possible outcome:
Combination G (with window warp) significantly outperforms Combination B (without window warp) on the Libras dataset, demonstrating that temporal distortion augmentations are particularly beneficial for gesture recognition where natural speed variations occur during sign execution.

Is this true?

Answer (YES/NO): YES